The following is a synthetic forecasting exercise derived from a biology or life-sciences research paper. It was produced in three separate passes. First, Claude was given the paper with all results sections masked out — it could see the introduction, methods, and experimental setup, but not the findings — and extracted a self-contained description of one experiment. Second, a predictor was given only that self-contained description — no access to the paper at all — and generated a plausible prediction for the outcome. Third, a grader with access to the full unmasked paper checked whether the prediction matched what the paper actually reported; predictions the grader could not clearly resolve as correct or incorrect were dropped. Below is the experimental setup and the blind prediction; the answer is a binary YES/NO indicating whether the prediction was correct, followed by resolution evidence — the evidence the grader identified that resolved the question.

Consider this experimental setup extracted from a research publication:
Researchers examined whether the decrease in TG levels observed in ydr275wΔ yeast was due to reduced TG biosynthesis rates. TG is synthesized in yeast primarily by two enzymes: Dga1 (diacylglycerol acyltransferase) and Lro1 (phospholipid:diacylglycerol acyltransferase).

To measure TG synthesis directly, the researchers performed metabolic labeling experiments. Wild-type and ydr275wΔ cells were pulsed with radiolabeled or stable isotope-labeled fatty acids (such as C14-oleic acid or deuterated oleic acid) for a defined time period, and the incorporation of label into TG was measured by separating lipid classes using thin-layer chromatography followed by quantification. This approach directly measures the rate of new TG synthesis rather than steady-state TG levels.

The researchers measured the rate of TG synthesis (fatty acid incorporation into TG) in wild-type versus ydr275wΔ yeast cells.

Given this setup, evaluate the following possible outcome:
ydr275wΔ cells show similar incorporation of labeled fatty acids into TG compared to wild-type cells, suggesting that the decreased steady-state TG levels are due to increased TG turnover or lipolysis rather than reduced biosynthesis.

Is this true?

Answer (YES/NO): YES